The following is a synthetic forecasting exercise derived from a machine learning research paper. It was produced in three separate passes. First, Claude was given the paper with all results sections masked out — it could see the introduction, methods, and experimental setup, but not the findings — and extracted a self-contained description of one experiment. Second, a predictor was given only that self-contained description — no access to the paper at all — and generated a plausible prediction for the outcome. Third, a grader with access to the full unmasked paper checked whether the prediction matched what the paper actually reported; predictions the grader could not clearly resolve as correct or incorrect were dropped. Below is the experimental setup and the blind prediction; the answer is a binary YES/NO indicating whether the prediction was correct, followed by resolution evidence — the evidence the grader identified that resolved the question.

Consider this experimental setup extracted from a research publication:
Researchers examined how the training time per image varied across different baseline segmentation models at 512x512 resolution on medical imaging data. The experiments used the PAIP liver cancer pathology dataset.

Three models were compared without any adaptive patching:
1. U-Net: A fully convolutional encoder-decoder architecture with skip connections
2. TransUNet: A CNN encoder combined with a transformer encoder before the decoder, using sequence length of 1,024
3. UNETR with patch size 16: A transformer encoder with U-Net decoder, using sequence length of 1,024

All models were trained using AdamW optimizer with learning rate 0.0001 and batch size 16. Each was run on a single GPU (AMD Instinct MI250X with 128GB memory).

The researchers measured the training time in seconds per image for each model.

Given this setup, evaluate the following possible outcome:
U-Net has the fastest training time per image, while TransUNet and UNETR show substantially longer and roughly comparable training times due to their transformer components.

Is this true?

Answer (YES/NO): YES